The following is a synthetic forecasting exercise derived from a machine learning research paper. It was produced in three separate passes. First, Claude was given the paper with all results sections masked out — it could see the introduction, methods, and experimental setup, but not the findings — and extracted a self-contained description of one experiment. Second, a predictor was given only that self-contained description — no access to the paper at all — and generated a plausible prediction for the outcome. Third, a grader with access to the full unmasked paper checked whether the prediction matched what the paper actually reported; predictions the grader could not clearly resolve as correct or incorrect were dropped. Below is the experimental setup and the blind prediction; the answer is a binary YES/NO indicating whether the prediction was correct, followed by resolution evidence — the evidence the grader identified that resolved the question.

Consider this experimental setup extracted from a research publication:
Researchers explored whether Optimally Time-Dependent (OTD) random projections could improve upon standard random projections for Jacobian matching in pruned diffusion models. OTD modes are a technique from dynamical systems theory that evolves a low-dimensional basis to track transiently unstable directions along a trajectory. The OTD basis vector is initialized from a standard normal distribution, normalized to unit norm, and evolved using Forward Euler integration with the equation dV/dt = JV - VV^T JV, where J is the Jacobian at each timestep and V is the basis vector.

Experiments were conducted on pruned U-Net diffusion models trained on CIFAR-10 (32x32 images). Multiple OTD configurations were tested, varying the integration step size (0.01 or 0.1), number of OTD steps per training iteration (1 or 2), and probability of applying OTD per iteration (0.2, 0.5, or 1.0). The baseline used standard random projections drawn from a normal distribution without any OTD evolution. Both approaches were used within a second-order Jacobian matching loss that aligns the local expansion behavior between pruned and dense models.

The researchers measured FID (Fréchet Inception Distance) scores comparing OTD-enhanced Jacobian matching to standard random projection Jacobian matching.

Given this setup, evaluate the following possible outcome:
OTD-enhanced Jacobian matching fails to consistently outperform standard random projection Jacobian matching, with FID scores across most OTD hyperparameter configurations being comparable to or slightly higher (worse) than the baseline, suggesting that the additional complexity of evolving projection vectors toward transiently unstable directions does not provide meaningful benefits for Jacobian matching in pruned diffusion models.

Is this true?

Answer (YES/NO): YES